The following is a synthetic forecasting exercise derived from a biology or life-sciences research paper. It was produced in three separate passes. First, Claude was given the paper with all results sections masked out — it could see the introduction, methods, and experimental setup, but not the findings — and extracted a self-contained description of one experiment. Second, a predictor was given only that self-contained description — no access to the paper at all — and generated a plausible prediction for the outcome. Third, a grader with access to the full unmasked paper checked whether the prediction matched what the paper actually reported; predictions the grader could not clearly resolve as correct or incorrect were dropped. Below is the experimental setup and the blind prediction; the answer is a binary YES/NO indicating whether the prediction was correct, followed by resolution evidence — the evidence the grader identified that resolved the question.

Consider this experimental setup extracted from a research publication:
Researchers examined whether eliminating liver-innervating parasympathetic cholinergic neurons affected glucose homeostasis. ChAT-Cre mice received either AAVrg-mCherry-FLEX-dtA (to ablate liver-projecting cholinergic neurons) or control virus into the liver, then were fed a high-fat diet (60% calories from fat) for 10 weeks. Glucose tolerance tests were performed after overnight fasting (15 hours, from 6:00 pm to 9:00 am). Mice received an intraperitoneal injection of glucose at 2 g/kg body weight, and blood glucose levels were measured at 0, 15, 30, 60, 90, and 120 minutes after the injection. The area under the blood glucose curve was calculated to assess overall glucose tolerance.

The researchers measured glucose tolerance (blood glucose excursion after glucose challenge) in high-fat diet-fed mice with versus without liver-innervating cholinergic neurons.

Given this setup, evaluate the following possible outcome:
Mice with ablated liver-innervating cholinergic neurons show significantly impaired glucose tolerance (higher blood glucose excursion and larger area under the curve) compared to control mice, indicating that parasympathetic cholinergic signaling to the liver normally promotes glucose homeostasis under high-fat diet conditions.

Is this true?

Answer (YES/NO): NO